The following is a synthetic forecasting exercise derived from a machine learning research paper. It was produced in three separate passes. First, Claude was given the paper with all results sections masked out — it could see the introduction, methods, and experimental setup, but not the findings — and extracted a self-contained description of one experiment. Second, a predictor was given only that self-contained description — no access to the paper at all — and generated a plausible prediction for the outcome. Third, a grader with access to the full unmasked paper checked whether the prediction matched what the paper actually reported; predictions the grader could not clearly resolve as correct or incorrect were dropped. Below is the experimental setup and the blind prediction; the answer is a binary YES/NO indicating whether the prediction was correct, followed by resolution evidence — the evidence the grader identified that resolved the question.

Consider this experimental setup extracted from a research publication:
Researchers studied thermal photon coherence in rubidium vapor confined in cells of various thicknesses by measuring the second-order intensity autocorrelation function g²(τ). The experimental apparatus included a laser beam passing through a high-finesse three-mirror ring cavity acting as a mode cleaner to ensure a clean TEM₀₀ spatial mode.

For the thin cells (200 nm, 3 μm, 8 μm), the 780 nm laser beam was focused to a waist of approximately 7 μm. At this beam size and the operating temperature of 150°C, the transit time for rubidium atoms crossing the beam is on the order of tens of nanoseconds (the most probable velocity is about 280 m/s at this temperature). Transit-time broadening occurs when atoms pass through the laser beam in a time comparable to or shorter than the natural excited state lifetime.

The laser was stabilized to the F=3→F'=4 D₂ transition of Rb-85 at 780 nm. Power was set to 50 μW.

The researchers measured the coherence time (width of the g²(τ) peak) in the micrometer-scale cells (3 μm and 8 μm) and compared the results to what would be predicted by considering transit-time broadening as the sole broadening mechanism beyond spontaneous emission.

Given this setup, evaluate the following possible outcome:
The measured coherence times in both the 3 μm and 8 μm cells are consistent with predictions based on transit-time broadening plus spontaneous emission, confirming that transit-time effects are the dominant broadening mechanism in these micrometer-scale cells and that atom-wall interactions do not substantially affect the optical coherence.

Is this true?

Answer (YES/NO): NO